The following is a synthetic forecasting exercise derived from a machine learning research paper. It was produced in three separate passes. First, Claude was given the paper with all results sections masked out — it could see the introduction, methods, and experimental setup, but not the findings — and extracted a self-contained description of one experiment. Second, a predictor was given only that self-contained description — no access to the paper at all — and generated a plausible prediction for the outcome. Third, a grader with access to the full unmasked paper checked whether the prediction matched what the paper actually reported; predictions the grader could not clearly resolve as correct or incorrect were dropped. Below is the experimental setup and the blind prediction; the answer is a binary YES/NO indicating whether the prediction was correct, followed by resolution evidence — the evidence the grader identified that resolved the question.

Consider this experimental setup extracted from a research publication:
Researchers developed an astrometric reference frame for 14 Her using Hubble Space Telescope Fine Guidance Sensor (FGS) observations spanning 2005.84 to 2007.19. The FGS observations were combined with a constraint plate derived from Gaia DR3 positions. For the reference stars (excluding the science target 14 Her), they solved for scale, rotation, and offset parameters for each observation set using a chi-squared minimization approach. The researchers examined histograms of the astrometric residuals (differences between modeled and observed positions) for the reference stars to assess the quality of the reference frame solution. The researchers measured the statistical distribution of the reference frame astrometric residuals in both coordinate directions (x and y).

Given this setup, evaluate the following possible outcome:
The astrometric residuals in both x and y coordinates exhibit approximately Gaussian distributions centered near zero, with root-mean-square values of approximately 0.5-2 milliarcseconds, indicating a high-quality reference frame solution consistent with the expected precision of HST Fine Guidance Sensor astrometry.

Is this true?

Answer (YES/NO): YES